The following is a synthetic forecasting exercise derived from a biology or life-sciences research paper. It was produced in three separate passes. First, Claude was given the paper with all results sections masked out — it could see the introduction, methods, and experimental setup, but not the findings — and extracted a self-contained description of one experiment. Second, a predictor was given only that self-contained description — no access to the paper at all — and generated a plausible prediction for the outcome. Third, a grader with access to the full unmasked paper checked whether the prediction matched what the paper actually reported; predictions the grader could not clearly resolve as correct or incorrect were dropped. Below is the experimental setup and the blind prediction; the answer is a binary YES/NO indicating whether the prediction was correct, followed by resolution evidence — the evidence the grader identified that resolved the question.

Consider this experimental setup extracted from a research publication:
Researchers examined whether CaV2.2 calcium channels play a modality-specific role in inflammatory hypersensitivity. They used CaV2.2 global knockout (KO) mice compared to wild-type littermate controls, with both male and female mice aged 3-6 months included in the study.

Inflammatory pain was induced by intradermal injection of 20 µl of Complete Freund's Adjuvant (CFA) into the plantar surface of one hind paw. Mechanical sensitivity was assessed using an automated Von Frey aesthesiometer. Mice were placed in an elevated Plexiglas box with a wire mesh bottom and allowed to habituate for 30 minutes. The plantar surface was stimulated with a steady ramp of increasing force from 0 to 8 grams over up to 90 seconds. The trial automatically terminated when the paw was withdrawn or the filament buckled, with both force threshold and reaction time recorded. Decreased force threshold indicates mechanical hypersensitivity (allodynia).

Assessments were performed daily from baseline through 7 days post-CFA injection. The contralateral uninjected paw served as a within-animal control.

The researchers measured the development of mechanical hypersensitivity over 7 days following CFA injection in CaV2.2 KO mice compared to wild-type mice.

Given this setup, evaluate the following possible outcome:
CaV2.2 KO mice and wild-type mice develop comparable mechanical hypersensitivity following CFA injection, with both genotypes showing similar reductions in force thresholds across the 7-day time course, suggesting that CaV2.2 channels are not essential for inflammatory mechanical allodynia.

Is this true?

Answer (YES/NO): YES